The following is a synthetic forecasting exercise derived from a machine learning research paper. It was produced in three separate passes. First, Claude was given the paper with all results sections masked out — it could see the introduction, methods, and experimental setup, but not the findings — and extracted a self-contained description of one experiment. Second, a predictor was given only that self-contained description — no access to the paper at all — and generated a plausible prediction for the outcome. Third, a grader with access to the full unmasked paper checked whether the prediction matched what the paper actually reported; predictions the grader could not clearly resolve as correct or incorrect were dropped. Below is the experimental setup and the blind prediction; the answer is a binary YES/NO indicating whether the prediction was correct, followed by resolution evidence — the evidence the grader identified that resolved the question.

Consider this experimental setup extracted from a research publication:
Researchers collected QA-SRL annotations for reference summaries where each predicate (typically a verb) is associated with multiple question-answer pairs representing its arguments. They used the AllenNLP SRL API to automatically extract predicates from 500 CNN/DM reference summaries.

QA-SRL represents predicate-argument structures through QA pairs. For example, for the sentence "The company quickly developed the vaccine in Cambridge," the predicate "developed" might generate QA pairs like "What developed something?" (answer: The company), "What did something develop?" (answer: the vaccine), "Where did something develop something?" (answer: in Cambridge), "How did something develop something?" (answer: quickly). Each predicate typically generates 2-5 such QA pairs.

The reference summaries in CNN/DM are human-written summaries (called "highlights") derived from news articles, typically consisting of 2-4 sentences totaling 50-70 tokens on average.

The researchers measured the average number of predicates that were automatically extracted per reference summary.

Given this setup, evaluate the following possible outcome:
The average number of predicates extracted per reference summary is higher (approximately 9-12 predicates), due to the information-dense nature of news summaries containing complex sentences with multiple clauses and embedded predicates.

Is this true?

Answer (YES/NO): NO